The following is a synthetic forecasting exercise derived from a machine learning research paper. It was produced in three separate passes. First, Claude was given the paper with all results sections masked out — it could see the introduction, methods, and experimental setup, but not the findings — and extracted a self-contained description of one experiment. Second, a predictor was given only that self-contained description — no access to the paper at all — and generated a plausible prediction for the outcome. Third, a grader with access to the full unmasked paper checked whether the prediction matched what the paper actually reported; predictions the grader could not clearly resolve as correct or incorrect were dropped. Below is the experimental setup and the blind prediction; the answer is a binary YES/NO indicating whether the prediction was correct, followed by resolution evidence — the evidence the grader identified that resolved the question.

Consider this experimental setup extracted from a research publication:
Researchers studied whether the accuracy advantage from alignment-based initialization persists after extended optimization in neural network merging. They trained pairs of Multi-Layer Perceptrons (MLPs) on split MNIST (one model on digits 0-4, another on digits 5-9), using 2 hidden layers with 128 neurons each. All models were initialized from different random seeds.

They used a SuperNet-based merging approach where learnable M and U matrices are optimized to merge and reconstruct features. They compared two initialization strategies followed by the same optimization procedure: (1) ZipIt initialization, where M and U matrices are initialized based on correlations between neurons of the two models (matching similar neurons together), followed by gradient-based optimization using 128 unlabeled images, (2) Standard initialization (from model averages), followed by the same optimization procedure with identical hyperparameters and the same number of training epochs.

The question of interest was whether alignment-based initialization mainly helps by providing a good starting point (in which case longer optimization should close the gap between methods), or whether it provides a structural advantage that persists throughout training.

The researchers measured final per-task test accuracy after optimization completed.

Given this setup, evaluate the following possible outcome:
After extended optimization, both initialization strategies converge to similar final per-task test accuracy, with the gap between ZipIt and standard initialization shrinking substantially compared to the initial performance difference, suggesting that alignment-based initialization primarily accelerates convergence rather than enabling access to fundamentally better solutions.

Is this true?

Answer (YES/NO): NO